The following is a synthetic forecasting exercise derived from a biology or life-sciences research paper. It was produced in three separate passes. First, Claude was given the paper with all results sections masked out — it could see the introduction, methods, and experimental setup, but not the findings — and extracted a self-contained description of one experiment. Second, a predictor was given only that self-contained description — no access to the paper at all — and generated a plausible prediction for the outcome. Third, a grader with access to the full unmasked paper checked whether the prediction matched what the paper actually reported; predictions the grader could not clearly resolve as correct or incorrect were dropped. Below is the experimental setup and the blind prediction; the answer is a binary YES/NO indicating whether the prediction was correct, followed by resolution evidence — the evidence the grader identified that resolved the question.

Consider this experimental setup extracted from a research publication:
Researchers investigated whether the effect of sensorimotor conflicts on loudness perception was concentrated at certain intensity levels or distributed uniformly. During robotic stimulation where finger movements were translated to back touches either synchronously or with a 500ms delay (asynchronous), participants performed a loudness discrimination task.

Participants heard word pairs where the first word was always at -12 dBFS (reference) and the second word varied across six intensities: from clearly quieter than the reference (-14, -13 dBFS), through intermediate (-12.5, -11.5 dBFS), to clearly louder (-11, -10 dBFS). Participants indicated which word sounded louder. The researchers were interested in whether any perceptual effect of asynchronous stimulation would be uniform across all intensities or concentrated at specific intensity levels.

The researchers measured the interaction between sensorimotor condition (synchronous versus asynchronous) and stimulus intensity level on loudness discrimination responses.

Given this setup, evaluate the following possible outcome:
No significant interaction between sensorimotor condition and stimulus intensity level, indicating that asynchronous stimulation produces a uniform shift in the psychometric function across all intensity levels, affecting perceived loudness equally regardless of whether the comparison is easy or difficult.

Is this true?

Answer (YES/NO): NO